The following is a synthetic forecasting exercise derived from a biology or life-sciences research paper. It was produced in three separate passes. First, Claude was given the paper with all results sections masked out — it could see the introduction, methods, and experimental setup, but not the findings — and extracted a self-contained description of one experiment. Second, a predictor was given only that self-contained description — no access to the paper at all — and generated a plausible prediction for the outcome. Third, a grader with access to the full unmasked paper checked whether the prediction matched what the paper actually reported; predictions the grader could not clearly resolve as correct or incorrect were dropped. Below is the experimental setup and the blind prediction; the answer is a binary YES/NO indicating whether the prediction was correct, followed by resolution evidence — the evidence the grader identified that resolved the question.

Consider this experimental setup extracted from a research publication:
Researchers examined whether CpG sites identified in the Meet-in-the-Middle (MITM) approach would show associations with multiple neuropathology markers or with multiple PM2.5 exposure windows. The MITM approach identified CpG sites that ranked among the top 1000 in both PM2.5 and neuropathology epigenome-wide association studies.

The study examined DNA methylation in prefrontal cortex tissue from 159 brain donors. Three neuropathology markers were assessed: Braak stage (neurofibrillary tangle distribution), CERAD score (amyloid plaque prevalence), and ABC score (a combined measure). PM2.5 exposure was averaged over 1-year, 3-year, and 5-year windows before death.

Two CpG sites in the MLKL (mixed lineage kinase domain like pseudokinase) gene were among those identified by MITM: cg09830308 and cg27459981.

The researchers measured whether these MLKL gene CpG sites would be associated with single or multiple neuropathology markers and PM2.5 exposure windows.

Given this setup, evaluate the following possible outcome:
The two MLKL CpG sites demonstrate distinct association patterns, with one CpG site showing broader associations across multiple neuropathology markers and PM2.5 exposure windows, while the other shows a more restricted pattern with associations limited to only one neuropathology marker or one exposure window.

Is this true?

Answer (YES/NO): YES